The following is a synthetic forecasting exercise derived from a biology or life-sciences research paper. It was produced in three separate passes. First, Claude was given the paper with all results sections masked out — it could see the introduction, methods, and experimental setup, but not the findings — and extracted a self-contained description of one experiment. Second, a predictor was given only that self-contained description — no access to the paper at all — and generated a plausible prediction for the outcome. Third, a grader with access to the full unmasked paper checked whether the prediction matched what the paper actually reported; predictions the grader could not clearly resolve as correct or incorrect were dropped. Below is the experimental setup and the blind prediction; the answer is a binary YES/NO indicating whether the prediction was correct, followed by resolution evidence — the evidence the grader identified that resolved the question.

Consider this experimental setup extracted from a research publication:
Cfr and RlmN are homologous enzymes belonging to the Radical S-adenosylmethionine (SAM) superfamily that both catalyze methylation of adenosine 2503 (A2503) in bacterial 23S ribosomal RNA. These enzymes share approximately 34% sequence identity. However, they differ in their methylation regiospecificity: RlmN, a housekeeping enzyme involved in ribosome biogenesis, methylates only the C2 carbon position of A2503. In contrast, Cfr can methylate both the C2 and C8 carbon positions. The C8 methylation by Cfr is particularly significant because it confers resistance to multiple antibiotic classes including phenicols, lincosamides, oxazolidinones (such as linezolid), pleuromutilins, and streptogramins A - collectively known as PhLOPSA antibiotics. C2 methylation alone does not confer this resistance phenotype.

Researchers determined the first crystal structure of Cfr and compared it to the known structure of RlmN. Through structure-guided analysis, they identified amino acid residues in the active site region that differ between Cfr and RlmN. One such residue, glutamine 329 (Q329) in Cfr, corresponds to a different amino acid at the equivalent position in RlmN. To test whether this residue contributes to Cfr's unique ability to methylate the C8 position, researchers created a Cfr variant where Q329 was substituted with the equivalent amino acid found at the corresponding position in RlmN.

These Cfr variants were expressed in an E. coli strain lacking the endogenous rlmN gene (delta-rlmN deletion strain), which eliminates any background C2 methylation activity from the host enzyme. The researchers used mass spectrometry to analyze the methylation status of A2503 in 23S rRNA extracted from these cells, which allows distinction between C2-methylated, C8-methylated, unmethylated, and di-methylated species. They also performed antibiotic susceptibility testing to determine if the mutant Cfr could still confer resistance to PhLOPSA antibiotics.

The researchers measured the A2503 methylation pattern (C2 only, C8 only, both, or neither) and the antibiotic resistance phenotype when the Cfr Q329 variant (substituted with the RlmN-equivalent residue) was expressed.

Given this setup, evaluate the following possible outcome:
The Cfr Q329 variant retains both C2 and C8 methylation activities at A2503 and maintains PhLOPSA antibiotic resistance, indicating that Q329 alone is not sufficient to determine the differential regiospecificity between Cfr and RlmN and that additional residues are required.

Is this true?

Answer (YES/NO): NO